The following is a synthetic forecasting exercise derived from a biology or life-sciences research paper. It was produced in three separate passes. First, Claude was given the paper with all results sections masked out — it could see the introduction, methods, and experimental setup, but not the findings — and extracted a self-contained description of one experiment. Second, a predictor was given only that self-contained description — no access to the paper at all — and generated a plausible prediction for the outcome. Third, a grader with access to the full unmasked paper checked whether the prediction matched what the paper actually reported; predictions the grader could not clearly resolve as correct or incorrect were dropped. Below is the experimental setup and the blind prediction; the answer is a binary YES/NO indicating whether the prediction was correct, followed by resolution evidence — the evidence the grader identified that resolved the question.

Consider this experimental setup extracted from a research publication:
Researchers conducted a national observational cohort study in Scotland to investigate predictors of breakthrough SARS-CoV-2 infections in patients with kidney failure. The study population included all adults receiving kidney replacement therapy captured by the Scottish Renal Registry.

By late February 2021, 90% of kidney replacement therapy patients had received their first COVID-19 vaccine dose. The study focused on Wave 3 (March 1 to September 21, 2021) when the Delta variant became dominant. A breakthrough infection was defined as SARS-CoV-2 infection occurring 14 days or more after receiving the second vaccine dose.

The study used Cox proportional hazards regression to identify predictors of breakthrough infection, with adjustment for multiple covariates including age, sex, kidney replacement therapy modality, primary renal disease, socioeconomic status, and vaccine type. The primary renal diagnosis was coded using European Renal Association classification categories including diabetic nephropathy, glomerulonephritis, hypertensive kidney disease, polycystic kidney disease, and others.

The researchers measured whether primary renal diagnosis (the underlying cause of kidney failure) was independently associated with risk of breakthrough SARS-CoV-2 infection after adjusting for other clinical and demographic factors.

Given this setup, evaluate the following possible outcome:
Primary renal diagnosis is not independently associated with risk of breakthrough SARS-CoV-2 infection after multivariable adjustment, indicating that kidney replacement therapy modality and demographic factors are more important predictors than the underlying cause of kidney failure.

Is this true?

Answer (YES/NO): YES